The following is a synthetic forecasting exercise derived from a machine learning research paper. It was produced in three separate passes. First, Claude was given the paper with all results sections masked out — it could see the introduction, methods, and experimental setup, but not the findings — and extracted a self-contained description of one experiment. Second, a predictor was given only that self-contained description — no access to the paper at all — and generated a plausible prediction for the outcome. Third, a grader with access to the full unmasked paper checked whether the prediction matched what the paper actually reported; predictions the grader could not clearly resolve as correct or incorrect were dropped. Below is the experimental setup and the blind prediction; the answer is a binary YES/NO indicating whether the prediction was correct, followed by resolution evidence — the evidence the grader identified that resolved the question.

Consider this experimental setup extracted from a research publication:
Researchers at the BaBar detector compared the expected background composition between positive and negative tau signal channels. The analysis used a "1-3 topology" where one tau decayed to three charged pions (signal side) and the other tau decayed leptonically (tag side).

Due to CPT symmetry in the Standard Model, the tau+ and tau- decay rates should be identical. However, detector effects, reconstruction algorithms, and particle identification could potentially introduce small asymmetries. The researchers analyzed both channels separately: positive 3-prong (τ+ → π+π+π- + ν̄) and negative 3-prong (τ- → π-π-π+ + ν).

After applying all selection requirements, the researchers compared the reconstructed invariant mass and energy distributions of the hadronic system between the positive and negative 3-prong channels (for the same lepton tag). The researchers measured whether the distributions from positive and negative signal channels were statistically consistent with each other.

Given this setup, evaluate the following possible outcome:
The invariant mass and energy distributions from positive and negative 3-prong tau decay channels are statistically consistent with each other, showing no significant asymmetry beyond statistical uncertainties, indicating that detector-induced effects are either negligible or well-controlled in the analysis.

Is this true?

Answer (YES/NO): YES